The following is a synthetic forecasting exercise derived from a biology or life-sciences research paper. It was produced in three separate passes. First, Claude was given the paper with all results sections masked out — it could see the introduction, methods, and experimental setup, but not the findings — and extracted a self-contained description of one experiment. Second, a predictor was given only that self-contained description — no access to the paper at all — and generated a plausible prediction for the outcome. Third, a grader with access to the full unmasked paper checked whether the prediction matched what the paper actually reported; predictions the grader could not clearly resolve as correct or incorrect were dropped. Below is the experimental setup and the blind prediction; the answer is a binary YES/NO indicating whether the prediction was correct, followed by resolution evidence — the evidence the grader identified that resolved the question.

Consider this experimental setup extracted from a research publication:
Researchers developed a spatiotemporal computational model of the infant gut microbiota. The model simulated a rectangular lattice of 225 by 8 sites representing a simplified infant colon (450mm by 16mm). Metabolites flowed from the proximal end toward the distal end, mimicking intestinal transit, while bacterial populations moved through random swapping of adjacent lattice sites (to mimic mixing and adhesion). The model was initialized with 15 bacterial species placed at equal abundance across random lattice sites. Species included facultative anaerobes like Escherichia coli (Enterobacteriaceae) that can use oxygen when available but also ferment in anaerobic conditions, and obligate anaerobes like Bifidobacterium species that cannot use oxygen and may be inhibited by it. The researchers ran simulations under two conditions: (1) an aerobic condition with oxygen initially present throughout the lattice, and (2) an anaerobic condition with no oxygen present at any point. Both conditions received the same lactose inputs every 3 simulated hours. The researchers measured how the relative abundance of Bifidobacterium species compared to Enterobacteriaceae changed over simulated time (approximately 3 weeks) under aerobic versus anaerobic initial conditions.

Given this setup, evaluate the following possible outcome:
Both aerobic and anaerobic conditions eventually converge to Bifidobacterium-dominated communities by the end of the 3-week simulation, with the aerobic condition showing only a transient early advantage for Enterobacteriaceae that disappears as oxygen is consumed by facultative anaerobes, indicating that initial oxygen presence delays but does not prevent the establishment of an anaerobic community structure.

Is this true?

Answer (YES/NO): NO